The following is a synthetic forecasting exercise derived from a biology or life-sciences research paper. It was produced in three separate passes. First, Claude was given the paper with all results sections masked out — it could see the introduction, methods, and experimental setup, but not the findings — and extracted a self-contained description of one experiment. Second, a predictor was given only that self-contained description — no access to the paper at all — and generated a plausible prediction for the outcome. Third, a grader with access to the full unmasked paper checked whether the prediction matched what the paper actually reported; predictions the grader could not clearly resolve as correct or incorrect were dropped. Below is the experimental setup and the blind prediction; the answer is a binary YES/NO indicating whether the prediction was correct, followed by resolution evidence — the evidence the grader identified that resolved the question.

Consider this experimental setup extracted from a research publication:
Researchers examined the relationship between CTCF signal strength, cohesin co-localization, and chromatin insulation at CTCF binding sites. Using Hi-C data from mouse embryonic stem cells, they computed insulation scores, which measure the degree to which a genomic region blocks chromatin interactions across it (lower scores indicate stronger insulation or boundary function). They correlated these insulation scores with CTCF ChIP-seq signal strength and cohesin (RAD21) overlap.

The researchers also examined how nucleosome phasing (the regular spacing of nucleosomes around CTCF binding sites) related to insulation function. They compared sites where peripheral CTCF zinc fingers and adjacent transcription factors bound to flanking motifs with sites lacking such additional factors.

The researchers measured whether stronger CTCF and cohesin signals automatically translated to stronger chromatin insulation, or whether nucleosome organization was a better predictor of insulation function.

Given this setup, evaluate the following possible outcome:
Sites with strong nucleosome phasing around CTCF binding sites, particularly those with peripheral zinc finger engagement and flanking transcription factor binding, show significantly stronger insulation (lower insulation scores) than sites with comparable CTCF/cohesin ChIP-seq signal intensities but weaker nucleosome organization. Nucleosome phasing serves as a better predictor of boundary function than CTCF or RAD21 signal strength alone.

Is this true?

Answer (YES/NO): NO